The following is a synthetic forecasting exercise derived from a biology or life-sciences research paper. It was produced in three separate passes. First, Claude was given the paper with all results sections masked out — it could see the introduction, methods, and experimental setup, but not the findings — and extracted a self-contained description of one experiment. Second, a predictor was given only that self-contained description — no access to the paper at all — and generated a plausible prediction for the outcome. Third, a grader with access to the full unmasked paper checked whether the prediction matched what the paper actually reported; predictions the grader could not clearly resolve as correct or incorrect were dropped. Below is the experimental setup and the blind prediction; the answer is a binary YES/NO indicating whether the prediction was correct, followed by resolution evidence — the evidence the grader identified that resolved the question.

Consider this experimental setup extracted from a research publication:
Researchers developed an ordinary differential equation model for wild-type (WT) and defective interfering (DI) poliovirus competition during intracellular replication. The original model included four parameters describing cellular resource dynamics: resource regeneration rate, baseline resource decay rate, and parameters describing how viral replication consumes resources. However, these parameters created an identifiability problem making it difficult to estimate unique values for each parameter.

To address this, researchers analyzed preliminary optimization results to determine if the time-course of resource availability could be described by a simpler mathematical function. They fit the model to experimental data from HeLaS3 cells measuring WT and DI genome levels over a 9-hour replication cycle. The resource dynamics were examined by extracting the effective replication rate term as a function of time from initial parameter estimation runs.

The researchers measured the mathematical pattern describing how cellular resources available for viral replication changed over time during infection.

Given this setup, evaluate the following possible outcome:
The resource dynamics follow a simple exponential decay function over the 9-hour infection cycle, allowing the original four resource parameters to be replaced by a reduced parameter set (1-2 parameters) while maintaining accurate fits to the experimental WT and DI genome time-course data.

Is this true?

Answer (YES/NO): NO